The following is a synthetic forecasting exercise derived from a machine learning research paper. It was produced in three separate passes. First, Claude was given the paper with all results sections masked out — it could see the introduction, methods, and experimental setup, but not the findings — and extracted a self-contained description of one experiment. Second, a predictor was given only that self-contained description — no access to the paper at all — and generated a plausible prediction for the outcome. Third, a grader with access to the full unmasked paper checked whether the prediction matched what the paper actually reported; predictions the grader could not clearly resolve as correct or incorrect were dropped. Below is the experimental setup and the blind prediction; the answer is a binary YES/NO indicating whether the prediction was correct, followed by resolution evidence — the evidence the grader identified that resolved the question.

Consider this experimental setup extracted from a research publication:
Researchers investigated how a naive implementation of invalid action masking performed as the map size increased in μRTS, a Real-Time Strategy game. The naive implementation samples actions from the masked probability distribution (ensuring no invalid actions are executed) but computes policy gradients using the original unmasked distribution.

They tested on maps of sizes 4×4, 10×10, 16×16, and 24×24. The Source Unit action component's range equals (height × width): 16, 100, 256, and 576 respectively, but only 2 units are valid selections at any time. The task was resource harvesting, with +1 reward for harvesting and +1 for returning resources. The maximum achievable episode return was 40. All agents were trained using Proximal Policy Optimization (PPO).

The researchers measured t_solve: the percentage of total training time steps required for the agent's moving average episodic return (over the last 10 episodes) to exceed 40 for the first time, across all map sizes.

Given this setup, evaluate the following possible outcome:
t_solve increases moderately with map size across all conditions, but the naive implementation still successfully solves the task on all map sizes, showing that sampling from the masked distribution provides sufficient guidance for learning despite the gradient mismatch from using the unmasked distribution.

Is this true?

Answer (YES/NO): NO